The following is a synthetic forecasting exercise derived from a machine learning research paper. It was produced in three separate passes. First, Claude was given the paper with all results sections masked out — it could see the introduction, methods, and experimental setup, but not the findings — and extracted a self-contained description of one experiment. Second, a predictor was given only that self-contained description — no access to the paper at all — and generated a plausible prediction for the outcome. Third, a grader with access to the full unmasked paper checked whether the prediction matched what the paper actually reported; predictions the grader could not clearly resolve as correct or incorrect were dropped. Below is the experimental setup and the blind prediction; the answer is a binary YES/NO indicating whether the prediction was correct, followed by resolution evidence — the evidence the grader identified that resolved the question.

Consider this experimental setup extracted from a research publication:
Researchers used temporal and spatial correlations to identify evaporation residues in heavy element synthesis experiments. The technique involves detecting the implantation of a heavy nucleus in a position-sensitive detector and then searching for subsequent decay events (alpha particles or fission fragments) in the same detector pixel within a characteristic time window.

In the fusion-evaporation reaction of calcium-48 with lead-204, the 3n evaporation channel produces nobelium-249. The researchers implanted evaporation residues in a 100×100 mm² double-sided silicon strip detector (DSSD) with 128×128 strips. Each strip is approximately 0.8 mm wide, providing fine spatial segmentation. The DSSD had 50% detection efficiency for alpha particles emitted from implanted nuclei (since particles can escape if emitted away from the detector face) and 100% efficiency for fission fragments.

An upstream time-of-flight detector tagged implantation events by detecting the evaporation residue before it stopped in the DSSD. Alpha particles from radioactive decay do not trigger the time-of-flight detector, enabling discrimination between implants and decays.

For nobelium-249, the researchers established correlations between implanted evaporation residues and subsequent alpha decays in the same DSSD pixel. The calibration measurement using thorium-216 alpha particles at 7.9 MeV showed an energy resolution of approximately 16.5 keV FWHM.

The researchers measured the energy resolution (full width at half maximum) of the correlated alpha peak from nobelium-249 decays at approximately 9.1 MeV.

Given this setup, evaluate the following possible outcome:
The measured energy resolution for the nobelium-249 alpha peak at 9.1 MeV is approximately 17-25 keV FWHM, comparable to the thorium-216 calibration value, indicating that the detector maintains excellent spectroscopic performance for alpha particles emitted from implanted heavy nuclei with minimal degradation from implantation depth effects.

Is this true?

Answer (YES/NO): NO